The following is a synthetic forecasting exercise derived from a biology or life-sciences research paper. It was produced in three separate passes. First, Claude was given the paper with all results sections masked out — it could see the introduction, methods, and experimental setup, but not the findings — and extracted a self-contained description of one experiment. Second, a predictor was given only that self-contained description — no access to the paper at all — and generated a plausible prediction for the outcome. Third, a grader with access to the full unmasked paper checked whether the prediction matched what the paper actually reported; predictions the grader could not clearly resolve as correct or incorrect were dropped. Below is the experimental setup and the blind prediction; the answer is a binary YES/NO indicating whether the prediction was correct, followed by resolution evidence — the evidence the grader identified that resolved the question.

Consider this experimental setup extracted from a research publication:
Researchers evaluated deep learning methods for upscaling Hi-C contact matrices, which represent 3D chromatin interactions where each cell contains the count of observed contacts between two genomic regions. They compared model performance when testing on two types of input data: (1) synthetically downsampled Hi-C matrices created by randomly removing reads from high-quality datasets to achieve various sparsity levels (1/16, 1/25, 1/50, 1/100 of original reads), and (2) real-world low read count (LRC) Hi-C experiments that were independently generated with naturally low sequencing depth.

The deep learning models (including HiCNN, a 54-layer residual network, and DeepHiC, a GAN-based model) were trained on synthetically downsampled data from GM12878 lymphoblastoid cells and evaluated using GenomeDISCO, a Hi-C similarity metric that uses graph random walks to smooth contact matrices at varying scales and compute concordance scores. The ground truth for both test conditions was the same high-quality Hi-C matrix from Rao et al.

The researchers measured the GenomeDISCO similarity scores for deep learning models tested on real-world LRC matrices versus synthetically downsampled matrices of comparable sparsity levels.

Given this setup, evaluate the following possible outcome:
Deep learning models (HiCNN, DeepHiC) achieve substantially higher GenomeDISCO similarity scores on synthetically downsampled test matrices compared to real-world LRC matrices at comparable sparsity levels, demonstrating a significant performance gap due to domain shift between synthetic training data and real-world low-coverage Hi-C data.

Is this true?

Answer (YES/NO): YES